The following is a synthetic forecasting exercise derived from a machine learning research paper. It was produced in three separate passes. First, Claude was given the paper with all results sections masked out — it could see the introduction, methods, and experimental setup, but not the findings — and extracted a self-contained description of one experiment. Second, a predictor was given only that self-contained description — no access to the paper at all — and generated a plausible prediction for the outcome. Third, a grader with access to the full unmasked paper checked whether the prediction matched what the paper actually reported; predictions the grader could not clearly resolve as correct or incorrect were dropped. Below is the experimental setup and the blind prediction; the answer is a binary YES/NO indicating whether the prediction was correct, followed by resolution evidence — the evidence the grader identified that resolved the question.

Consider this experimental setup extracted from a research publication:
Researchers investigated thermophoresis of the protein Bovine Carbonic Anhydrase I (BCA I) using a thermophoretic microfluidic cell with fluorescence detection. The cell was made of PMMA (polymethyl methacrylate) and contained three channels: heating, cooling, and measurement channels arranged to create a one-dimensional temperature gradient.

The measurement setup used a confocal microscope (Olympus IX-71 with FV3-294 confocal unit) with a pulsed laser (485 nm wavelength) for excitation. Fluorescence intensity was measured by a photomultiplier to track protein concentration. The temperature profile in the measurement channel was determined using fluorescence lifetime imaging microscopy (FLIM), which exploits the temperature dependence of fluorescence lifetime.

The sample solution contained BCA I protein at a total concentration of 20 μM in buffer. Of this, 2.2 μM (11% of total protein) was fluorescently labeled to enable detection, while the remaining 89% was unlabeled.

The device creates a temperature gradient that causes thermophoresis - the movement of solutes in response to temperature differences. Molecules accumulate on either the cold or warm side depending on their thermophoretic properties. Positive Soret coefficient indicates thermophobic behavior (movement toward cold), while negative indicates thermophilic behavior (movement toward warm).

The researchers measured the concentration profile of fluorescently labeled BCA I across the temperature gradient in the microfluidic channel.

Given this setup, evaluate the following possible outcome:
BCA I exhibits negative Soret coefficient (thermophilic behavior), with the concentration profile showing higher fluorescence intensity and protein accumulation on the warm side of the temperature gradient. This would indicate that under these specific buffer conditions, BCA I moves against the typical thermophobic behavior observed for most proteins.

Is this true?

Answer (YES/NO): NO